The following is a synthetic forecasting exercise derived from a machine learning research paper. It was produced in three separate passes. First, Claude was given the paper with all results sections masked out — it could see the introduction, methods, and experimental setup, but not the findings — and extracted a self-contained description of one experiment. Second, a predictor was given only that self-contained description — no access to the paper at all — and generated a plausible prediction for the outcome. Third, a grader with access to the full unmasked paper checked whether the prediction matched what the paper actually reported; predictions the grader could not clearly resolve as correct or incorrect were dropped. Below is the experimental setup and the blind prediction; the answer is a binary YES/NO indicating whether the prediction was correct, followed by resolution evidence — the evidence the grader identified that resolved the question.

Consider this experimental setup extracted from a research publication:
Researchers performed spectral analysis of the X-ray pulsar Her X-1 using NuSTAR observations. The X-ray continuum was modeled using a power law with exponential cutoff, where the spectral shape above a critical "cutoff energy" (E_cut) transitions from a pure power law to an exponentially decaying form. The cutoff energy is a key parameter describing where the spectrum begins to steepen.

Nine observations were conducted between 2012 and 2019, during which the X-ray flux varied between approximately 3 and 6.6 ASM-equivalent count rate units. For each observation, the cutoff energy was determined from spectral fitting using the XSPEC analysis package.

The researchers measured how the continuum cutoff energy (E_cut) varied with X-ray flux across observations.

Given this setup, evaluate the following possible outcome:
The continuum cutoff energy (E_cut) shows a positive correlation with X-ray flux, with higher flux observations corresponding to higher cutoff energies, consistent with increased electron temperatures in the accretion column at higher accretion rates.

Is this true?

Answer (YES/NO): YES